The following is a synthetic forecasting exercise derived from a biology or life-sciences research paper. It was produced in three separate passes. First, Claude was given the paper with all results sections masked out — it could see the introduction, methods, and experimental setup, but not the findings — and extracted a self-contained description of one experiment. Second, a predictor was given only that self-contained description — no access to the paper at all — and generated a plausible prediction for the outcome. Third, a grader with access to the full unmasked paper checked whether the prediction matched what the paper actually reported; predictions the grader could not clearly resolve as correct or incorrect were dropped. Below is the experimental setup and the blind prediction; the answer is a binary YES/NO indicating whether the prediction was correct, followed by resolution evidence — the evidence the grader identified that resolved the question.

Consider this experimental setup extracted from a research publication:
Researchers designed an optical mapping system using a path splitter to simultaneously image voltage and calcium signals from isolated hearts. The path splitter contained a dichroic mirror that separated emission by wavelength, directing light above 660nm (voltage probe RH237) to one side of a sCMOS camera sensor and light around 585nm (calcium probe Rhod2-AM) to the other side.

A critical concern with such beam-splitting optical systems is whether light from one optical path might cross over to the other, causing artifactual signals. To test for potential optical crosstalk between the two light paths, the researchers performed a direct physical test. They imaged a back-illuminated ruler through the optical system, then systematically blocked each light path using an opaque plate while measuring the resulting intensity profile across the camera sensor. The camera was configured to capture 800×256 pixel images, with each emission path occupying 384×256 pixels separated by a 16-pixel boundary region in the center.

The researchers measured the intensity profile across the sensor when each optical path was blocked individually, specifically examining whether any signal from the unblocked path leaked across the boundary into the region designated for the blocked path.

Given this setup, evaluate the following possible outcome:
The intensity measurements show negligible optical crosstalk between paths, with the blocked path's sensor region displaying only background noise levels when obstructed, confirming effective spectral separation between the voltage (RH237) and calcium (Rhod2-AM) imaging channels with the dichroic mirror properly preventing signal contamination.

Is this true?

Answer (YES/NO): YES